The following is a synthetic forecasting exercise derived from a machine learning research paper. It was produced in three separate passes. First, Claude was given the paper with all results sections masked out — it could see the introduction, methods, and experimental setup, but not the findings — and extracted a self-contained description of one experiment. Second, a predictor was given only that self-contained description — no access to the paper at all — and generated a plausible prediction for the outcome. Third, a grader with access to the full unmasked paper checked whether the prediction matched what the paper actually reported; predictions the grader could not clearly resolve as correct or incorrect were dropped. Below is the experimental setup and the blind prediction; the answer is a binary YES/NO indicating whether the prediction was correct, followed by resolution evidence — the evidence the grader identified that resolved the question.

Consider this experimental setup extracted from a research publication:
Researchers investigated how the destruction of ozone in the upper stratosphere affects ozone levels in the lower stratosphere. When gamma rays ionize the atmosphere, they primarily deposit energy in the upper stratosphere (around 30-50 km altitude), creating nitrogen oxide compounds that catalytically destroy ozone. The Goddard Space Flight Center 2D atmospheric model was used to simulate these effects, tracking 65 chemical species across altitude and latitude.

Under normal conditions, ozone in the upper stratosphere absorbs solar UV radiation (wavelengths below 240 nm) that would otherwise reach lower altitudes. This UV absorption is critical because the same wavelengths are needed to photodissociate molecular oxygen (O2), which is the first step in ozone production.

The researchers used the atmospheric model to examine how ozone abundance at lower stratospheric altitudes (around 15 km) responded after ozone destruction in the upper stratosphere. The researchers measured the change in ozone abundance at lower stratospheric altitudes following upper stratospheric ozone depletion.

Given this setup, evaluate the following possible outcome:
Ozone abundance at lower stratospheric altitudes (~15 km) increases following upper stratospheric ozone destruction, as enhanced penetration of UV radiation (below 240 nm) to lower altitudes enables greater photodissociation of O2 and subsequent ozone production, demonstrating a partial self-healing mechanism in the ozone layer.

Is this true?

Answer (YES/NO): YES